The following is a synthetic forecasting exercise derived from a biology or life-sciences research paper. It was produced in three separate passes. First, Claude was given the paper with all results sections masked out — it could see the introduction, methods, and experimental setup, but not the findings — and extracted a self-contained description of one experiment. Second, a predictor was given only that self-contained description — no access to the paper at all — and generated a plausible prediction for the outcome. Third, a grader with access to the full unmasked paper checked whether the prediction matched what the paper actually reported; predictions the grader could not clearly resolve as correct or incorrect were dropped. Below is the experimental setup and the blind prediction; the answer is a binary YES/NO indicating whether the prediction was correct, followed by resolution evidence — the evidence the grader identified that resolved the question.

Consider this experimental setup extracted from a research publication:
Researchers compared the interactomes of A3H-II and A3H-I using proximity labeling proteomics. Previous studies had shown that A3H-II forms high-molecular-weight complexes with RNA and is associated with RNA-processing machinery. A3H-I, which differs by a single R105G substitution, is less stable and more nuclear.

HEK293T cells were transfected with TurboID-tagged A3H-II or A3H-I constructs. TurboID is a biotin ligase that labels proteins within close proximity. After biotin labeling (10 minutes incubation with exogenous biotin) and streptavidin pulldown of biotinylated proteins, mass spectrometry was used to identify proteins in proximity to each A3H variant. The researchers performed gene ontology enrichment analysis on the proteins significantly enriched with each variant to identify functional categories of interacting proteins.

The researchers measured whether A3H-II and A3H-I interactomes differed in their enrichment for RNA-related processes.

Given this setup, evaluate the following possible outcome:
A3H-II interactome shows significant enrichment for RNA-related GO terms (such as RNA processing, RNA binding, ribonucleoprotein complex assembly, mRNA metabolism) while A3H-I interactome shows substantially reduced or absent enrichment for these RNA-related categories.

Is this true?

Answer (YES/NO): NO